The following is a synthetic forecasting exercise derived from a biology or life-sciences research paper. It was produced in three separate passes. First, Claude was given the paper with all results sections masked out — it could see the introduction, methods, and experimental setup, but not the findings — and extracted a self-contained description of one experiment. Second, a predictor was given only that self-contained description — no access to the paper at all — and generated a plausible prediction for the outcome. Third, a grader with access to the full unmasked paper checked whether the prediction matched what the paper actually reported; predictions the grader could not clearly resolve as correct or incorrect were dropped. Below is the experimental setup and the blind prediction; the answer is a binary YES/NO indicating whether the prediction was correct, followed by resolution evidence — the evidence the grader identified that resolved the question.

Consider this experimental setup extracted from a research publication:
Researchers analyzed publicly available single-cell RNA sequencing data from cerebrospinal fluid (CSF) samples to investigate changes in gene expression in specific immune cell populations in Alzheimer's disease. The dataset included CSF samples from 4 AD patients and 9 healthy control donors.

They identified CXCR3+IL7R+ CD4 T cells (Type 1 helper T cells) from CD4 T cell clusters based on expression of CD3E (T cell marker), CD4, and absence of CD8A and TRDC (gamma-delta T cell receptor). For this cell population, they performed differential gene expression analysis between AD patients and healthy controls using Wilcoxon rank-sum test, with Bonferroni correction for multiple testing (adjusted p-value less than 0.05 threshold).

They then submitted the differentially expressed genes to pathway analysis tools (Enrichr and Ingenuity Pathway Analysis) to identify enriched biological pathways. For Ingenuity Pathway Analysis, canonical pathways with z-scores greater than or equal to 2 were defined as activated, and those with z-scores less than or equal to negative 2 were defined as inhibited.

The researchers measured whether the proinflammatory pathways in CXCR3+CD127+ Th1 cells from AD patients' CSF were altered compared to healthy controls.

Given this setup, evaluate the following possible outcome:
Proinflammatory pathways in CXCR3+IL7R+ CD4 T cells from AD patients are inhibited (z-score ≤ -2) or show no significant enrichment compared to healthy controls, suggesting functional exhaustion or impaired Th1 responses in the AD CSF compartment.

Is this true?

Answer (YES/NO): NO